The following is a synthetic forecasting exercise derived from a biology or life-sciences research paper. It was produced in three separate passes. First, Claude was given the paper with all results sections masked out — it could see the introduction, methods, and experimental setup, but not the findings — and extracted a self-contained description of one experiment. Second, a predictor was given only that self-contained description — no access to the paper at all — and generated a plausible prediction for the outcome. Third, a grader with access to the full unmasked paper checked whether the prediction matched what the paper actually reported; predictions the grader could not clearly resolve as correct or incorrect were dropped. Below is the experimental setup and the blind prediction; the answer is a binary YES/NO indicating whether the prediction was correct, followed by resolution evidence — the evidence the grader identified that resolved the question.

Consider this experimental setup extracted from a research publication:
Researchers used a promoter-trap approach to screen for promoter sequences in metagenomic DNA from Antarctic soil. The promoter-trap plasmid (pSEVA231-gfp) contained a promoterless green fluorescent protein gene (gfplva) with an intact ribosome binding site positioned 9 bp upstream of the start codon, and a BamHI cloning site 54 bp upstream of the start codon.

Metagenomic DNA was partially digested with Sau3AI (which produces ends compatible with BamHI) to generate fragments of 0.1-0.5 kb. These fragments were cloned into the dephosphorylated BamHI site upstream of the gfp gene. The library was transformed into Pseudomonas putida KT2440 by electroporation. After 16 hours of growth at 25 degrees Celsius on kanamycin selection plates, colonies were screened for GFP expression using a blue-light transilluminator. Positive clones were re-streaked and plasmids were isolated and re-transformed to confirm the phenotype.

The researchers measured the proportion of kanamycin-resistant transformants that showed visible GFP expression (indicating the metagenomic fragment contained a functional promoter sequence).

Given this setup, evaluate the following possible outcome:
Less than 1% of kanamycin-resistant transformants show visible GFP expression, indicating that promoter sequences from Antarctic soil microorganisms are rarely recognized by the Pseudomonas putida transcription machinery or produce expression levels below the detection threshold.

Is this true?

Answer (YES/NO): YES